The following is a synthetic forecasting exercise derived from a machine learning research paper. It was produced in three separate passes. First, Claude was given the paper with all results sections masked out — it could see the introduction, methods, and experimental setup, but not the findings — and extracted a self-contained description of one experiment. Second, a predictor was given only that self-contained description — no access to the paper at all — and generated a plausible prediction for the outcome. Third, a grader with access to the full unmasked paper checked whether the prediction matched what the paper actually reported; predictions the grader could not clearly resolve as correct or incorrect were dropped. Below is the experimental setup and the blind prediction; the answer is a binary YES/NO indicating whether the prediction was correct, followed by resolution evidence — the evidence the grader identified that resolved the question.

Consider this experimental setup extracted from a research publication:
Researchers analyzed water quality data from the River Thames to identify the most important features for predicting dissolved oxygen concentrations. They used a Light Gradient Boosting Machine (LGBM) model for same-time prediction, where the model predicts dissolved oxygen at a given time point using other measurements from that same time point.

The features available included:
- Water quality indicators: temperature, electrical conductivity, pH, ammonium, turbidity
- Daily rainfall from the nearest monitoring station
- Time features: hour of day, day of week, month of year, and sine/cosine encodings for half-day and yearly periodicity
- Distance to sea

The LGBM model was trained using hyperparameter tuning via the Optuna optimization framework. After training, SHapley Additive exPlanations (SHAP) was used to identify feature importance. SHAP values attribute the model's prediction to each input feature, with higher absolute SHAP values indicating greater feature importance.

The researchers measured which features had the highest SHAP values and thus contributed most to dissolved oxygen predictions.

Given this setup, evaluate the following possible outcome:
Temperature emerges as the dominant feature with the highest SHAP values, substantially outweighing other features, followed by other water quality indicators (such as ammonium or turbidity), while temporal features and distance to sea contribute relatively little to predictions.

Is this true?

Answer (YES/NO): NO